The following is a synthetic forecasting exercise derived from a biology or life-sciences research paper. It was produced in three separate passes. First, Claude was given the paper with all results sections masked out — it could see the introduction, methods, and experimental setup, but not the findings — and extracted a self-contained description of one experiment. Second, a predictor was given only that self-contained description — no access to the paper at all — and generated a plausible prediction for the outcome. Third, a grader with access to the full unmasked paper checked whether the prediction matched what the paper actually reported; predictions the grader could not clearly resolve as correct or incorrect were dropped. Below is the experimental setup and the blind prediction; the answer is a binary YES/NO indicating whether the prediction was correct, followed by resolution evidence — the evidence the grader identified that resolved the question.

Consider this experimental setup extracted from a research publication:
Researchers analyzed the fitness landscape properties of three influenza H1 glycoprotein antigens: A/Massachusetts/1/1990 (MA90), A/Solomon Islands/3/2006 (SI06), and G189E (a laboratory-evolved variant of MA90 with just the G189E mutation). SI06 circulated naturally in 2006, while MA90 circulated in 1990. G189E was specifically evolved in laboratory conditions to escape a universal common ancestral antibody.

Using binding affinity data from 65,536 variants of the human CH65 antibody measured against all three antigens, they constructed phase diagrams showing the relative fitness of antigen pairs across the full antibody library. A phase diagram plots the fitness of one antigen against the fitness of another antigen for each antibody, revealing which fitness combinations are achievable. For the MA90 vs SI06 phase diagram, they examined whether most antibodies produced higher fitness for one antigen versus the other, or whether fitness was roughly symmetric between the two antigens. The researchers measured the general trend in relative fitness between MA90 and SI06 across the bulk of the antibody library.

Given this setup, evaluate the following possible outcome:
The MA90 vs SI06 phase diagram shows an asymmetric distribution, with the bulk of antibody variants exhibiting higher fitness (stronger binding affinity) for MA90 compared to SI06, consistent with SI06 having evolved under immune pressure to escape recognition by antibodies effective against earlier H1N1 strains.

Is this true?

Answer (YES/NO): NO